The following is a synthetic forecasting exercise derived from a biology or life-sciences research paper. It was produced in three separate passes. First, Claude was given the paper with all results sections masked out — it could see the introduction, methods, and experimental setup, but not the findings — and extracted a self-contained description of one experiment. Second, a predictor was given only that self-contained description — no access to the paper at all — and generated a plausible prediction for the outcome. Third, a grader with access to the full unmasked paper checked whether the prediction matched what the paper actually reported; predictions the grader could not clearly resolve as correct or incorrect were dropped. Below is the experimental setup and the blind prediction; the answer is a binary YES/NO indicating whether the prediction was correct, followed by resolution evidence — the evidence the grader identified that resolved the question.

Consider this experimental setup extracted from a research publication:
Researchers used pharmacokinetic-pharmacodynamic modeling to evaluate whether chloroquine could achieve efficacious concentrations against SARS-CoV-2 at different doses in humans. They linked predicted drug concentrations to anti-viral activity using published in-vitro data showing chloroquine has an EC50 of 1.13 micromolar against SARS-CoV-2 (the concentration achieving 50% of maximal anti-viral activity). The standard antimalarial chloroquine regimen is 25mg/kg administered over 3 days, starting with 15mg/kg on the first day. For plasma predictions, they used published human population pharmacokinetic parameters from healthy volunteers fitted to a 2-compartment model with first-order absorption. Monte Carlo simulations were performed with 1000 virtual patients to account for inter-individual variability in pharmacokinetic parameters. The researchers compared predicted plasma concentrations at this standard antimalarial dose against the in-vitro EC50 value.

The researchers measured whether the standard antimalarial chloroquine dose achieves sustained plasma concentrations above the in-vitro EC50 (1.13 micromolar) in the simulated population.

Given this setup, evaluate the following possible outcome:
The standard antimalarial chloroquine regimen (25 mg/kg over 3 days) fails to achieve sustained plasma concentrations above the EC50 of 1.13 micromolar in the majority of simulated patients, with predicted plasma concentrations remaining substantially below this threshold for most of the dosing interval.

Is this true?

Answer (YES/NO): YES